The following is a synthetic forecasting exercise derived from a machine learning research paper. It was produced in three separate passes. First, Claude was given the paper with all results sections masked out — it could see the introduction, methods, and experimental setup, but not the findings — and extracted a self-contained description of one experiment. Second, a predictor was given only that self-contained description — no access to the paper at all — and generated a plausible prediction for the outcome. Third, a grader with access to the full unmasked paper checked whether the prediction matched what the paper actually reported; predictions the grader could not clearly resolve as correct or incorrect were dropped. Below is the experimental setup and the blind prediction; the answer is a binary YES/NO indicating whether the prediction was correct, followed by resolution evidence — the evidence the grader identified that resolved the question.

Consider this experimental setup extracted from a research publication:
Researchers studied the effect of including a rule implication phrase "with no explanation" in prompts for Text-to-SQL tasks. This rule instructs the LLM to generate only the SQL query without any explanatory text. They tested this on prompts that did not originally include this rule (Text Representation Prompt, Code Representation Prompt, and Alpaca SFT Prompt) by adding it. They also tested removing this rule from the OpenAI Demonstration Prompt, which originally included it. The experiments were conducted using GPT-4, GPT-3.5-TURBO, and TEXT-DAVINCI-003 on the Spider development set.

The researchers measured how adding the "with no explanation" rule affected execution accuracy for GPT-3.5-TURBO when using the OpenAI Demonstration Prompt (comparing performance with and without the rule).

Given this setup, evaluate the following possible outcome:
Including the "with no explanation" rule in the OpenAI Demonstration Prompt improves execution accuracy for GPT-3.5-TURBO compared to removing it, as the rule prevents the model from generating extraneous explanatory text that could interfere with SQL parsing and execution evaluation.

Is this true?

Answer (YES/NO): YES